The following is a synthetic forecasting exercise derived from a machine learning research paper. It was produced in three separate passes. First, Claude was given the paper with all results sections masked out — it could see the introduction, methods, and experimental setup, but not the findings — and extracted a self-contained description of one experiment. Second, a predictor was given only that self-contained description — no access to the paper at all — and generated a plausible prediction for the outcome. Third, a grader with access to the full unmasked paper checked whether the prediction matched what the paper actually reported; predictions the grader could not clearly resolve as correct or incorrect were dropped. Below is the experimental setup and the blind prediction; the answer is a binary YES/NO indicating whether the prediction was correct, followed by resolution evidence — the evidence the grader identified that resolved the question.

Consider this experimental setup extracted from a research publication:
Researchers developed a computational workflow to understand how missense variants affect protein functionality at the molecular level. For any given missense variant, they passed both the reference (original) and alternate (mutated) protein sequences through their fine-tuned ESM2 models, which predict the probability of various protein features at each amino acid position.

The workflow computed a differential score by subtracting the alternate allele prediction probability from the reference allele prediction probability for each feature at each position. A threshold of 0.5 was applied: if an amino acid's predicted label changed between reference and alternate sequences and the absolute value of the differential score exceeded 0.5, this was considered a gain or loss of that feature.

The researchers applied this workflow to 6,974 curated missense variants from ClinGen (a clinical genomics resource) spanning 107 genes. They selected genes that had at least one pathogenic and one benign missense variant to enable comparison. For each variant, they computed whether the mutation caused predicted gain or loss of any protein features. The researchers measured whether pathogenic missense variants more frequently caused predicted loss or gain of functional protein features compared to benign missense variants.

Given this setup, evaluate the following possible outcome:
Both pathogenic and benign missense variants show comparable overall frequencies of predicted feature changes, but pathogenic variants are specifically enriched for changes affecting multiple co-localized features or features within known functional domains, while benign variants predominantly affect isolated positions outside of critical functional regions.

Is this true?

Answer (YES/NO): NO